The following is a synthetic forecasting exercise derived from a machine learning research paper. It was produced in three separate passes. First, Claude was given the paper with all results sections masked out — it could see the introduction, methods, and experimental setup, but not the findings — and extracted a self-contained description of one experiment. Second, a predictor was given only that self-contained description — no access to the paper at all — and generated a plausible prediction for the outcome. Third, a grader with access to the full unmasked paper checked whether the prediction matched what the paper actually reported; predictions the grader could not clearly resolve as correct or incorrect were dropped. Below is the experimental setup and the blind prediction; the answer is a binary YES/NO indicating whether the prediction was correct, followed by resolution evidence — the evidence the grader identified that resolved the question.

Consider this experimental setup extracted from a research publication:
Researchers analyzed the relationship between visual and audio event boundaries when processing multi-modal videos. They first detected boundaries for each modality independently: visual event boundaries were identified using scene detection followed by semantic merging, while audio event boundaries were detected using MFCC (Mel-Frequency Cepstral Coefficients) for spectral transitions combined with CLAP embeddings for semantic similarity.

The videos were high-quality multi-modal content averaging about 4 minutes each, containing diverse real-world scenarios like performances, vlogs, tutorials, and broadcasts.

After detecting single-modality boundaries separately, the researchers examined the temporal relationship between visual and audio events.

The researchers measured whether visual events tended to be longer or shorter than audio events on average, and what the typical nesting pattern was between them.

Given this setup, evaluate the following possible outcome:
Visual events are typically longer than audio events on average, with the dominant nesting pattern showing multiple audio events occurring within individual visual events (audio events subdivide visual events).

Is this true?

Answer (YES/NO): YES